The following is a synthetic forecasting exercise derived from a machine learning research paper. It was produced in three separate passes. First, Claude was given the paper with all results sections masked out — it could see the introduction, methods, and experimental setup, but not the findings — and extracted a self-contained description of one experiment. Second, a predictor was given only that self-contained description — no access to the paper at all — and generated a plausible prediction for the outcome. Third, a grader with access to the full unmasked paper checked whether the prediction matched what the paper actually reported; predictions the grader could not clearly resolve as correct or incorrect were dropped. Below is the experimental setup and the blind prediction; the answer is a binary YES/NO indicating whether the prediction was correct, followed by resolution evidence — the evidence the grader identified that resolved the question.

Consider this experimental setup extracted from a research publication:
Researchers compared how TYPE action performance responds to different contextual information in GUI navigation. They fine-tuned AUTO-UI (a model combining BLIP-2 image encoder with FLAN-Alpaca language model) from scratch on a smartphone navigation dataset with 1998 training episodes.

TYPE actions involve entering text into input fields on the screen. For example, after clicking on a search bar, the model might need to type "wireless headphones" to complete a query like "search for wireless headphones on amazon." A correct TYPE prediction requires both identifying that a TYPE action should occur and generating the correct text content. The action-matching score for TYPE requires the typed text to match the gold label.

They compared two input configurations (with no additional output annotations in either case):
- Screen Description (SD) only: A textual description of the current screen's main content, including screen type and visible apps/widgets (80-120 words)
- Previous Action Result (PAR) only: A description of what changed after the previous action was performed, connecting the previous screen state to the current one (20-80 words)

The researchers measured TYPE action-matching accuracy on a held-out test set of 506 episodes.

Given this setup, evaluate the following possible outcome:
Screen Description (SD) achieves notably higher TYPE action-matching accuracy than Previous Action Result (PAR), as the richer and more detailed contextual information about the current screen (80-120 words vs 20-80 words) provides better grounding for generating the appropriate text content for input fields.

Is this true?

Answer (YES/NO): NO